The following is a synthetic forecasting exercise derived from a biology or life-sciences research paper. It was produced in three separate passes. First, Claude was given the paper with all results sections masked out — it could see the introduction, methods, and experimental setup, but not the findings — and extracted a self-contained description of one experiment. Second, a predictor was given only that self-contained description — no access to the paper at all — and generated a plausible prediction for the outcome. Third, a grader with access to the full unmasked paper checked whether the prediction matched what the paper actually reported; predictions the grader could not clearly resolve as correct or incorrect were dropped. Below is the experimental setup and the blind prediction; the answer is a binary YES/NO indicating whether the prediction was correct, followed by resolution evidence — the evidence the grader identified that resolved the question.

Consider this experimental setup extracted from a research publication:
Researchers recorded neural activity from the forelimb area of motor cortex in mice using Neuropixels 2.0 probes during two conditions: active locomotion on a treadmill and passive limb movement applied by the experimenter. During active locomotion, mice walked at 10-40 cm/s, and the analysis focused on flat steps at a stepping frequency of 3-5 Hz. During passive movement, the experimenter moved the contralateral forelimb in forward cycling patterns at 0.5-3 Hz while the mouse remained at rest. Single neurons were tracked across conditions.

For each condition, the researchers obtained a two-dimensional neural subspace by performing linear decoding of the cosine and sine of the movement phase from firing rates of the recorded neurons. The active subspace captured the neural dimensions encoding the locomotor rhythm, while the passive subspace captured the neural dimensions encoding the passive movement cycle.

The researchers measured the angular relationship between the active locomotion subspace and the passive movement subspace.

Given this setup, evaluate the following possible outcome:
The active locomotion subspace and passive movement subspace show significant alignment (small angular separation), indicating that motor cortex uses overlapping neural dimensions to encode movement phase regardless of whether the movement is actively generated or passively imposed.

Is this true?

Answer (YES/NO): NO